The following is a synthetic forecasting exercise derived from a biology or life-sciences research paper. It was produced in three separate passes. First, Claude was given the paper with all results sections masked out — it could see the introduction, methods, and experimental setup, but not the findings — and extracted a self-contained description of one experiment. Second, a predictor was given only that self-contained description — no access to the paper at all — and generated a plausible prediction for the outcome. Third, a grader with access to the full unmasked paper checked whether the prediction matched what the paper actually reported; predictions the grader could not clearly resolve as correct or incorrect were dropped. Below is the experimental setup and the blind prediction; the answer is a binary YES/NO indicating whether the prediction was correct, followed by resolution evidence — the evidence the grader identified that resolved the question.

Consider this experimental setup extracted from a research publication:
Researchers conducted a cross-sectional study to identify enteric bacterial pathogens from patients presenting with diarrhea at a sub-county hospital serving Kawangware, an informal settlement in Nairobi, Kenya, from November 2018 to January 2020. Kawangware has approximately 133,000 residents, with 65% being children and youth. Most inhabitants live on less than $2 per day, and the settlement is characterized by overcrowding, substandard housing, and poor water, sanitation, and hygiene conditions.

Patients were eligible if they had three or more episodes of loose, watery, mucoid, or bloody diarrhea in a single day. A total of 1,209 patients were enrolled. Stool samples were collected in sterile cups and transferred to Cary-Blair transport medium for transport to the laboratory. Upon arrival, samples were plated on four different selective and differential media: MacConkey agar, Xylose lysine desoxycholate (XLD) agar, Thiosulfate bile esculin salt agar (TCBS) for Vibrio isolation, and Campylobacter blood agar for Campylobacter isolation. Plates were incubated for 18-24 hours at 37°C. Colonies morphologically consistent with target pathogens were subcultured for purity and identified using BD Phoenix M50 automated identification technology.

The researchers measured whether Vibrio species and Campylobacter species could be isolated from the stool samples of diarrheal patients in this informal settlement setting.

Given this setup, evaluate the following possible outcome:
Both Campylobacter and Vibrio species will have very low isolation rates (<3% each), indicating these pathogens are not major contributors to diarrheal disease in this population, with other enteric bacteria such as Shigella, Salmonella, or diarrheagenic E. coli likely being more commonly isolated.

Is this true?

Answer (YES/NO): YES